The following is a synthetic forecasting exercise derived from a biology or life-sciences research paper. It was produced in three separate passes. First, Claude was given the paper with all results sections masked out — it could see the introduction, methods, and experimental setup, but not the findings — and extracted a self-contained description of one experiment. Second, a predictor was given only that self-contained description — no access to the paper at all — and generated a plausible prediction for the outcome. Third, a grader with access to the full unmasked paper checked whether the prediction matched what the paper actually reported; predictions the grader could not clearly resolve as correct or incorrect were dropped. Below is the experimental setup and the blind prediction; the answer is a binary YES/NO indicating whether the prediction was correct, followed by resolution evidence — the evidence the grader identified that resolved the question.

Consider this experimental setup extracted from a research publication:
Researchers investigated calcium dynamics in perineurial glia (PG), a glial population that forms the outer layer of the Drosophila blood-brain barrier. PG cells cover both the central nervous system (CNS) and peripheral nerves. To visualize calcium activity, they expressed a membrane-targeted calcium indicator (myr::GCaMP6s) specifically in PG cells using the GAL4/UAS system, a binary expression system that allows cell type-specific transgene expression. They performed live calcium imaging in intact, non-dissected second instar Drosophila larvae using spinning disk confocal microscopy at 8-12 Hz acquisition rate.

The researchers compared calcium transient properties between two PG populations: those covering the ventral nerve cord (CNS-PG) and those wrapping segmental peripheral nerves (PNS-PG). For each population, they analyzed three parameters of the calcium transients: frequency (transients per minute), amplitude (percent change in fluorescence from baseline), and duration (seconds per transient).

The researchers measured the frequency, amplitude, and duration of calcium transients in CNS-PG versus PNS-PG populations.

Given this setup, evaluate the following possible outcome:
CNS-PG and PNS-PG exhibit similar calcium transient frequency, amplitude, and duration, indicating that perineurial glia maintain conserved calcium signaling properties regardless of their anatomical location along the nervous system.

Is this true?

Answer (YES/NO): NO